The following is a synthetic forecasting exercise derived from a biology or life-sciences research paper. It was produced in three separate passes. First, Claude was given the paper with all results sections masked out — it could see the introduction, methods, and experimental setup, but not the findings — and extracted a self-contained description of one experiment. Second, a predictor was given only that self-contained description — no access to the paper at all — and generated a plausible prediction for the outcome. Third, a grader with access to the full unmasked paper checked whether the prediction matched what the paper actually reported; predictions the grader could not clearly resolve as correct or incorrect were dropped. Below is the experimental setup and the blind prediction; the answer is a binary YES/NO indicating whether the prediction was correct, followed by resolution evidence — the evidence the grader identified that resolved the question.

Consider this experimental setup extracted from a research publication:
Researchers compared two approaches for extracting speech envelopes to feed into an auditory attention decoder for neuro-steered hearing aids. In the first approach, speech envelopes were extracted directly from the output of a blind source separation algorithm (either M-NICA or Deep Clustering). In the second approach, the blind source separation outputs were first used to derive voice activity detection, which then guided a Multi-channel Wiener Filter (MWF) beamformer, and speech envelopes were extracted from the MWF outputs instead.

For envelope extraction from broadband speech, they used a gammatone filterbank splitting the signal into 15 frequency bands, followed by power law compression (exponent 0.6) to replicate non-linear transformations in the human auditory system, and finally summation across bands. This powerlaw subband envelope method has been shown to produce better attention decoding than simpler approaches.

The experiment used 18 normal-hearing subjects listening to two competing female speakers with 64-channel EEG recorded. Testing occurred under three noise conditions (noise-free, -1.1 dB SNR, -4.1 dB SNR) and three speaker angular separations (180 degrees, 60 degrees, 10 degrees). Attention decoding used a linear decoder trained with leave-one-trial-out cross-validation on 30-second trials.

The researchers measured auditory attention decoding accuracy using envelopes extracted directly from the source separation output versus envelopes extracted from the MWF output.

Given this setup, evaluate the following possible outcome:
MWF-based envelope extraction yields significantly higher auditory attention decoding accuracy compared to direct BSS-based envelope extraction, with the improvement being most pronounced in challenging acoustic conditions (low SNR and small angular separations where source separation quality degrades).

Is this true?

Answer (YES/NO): NO